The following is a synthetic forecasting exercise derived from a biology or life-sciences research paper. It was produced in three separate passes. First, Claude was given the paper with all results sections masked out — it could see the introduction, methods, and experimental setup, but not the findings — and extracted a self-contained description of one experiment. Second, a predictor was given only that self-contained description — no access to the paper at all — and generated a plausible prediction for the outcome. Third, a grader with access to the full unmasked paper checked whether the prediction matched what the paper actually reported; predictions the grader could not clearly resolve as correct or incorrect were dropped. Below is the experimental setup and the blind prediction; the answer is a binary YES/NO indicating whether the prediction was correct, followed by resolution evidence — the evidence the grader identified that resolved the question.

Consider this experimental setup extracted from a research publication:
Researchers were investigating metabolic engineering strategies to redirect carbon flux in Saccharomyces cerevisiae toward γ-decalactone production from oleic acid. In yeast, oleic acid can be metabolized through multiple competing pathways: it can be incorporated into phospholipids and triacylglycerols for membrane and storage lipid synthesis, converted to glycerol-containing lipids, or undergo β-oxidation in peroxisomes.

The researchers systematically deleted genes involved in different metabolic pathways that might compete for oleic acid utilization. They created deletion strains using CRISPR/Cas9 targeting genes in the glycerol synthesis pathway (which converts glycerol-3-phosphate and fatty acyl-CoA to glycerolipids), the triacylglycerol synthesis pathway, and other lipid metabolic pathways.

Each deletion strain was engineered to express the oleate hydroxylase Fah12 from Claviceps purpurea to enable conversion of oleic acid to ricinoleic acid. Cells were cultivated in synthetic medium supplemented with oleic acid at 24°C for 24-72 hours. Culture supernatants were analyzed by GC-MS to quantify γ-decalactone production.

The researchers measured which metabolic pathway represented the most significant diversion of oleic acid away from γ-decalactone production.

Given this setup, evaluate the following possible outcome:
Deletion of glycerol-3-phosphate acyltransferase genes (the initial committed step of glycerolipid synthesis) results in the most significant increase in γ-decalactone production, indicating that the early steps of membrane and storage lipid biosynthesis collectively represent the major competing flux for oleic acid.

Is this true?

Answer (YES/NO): NO